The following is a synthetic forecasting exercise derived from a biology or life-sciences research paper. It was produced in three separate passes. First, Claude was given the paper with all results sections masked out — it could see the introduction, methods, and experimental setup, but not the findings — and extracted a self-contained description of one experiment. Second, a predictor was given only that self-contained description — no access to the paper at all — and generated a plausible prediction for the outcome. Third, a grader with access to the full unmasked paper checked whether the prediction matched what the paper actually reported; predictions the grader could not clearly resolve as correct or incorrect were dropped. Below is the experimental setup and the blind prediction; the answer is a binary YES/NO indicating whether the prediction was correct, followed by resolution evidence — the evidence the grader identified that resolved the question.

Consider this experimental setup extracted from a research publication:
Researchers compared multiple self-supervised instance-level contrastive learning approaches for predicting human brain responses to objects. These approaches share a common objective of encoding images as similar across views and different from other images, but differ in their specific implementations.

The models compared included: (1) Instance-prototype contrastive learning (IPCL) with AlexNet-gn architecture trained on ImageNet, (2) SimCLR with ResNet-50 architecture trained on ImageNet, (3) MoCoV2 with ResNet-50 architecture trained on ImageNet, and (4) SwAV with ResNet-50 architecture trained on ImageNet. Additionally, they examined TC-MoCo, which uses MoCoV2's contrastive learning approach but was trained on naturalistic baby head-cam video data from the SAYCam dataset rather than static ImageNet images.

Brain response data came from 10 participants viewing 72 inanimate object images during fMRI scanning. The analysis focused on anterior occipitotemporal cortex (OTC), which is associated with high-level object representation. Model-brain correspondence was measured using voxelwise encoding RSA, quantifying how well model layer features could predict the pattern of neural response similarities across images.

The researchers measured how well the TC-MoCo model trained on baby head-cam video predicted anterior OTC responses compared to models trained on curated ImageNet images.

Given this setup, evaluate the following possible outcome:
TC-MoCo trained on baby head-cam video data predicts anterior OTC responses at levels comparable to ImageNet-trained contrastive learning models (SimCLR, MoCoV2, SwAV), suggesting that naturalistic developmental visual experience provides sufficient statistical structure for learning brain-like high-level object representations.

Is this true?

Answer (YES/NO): YES